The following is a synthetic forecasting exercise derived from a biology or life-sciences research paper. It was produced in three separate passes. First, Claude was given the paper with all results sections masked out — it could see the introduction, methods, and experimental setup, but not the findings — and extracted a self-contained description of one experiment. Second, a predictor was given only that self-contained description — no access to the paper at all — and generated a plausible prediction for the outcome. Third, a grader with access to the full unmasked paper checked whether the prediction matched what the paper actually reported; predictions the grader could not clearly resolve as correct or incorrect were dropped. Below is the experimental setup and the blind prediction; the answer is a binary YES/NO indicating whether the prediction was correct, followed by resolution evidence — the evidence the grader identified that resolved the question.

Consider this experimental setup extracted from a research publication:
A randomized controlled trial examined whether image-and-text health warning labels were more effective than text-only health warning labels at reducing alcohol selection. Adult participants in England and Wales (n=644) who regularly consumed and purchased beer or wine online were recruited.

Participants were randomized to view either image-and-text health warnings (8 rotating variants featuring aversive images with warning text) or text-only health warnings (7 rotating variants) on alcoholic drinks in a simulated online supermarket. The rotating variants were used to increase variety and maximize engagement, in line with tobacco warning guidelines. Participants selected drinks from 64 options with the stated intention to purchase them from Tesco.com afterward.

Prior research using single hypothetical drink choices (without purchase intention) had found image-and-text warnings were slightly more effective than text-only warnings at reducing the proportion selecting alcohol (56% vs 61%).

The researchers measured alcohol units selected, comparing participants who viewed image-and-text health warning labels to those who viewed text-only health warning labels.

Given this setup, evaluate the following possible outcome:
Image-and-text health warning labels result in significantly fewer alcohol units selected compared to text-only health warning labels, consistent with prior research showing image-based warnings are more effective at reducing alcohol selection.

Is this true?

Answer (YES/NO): NO